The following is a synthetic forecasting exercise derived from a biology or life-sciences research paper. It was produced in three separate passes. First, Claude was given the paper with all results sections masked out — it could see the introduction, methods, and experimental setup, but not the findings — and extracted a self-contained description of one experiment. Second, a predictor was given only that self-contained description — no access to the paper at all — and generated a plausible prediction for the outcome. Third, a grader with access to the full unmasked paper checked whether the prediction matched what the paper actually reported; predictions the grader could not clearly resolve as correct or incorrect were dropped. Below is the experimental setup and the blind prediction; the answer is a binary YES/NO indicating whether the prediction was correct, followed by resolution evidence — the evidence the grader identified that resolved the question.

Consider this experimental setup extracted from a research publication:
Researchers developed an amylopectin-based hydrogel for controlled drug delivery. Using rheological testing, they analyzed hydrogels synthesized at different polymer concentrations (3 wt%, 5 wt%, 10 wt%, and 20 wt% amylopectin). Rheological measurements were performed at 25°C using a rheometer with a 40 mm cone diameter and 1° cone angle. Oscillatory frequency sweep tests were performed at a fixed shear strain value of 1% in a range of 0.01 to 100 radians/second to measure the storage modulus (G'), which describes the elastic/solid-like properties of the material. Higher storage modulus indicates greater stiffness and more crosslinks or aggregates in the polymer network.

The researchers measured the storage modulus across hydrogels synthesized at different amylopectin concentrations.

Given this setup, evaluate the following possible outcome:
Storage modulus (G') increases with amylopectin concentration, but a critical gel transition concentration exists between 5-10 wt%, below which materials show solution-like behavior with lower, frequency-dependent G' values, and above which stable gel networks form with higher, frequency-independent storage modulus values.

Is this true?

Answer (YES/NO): NO